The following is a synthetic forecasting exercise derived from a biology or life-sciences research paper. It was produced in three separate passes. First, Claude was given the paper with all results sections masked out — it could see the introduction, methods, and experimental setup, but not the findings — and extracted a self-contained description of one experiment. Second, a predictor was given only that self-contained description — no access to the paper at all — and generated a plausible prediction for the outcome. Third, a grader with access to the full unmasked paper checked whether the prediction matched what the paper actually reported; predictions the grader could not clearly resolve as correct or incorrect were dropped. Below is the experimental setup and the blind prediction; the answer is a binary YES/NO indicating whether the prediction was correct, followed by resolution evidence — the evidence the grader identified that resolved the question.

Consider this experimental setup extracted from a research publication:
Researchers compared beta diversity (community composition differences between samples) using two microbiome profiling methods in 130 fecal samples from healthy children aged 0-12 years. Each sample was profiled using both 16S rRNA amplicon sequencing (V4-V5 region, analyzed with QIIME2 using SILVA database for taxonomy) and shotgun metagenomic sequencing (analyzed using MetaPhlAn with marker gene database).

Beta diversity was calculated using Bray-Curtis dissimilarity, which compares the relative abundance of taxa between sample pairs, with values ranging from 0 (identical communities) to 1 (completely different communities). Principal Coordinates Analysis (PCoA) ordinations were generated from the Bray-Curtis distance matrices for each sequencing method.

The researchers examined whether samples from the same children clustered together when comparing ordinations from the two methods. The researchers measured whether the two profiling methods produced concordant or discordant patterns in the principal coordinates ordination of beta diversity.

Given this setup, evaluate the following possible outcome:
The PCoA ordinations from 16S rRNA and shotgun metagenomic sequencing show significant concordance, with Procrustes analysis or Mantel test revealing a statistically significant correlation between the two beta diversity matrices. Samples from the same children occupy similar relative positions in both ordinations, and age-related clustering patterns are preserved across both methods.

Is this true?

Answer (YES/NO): NO